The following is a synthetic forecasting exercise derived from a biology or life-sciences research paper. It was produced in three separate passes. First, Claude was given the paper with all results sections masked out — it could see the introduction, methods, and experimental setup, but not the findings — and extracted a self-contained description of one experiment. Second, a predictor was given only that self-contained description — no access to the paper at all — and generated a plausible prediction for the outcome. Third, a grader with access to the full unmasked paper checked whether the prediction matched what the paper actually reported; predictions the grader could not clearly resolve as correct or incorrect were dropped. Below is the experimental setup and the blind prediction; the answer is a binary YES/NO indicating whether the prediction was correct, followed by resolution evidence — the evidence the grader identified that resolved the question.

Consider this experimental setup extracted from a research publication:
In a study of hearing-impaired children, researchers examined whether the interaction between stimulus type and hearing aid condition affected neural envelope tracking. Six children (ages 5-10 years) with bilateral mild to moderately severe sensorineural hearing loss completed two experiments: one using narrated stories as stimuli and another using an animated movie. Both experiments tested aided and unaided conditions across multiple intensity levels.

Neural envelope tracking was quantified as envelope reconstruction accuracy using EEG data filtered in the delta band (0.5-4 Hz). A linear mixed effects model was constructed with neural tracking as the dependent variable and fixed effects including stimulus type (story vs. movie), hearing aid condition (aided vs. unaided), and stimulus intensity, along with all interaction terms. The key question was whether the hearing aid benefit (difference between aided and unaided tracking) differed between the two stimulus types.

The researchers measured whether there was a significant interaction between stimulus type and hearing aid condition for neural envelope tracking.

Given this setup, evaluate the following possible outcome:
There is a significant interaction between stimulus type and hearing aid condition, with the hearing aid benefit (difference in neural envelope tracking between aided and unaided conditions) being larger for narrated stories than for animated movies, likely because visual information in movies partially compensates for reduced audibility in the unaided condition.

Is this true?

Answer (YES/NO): NO